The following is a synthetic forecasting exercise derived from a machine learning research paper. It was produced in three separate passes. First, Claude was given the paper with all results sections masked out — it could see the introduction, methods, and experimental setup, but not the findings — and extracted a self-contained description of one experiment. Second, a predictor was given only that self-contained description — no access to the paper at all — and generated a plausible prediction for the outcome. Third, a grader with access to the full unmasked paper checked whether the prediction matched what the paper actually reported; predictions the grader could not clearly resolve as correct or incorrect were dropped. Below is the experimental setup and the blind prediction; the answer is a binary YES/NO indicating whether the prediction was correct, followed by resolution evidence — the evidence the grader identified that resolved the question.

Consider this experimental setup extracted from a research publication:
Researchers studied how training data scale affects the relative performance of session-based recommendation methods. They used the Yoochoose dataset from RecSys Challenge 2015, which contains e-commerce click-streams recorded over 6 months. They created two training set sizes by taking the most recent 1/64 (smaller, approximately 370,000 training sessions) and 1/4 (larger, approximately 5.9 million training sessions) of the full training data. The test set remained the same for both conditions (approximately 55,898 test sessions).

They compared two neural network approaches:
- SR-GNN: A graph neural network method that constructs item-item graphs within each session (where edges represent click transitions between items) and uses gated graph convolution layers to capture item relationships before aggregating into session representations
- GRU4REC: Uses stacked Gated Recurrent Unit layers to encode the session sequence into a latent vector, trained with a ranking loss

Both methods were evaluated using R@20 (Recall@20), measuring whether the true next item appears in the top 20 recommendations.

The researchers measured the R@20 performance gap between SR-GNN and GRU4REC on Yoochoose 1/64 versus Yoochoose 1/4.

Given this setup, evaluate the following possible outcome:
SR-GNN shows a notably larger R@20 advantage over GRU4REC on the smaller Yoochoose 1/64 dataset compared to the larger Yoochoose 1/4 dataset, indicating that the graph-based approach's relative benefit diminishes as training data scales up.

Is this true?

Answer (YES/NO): NO